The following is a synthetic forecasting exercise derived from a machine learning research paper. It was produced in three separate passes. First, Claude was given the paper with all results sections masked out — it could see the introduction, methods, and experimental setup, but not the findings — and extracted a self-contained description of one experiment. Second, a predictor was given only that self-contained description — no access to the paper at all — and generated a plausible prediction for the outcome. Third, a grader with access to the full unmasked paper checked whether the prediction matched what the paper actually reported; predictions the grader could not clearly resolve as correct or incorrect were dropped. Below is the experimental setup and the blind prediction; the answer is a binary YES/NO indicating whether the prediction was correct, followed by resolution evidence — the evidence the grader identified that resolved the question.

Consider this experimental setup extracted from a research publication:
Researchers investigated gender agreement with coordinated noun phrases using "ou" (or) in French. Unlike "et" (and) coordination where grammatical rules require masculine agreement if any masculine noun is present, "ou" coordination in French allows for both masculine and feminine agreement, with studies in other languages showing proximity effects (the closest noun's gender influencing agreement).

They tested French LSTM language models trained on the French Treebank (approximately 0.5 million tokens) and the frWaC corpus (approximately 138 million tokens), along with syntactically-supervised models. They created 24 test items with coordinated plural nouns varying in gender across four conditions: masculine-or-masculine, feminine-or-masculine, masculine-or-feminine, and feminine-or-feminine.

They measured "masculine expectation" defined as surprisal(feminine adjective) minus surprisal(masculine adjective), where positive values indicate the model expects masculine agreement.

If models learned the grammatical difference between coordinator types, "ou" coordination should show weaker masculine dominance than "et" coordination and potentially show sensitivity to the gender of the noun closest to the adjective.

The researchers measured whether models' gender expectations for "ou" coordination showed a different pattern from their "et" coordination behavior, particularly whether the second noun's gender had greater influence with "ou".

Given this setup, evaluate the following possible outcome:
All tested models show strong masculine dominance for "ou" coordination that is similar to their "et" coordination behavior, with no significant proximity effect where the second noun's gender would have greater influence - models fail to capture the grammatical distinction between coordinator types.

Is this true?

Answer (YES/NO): NO